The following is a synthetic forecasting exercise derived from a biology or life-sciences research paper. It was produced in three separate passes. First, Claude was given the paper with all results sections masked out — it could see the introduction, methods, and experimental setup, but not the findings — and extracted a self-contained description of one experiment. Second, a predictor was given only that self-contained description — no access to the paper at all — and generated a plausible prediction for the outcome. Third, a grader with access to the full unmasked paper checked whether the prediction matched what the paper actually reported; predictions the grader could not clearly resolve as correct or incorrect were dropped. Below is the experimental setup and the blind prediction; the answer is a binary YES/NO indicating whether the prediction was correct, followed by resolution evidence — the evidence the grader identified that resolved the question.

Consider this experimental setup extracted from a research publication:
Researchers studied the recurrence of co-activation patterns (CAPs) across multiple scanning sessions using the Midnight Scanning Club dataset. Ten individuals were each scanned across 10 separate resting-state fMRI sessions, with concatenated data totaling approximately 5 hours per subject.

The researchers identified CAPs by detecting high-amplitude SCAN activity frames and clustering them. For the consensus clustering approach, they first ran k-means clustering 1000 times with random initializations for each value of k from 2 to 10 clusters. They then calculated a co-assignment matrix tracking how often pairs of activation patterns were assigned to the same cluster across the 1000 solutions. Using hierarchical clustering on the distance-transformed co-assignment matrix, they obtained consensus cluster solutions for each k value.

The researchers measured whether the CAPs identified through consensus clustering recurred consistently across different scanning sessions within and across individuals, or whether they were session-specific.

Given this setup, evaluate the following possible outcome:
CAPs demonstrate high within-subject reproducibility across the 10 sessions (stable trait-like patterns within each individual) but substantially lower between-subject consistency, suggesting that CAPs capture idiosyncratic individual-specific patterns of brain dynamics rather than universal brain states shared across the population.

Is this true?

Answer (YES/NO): NO